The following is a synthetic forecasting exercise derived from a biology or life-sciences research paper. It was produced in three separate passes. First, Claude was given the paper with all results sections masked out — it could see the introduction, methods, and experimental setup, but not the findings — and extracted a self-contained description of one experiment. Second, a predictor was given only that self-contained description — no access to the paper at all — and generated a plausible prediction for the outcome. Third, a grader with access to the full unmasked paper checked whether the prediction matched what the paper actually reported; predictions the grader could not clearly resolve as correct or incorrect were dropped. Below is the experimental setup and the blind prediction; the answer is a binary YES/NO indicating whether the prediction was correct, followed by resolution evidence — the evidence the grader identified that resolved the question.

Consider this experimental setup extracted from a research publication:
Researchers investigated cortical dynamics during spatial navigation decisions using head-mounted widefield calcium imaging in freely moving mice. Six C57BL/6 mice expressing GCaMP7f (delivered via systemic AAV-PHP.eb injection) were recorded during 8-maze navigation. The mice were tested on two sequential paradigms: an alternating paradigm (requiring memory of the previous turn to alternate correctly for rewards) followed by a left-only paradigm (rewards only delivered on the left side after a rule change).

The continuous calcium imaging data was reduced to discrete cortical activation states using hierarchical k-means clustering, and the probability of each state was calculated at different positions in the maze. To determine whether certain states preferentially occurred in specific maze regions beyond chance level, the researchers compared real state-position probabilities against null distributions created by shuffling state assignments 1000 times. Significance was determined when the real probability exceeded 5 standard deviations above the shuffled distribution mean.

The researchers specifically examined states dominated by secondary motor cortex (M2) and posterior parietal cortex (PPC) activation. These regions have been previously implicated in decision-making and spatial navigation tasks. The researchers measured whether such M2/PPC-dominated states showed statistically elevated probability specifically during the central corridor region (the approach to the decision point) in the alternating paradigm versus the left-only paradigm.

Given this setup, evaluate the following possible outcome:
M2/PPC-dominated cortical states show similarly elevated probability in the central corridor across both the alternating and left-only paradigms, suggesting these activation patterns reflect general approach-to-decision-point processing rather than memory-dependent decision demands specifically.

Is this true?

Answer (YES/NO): NO